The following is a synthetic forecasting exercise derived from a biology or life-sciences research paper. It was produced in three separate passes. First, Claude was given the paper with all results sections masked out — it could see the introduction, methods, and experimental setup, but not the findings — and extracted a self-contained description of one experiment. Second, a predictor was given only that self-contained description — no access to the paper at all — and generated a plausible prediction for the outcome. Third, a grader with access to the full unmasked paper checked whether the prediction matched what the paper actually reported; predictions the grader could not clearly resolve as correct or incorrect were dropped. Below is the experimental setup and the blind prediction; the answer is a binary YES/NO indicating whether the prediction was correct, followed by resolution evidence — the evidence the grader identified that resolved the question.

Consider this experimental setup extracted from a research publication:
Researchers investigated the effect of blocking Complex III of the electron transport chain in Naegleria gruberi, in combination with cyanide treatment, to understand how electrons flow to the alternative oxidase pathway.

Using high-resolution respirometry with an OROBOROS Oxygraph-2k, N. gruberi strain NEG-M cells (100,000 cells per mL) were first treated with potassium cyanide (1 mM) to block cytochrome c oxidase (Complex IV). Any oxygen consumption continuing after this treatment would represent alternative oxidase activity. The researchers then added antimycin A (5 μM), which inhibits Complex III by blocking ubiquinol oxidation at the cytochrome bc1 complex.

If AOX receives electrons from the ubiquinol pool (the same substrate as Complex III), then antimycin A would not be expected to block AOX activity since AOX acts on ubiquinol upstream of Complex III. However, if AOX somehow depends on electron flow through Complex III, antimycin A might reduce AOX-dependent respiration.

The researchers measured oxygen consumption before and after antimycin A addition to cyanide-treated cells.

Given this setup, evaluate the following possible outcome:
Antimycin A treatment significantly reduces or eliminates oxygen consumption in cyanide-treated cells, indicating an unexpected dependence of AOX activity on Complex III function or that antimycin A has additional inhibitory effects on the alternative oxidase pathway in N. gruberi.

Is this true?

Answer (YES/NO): NO